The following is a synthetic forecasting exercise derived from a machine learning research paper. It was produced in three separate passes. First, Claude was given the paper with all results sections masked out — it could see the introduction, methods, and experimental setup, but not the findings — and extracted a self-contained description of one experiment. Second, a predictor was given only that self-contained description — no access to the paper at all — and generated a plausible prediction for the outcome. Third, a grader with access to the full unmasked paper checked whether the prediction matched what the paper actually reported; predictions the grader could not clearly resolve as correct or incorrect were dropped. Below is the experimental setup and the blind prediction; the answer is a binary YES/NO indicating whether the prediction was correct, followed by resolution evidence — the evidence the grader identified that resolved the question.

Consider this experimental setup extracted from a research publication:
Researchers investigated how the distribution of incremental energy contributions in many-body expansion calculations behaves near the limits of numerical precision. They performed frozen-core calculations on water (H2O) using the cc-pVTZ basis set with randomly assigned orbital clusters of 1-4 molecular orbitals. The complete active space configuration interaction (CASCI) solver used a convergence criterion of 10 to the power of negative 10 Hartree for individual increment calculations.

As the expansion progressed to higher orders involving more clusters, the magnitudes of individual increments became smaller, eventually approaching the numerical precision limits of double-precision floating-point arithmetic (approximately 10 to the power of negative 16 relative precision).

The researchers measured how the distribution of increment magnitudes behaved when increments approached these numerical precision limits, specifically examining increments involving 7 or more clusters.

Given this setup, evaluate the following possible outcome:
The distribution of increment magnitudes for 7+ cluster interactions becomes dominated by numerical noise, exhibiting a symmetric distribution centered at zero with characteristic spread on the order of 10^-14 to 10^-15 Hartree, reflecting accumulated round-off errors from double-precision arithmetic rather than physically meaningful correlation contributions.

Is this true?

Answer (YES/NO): NO